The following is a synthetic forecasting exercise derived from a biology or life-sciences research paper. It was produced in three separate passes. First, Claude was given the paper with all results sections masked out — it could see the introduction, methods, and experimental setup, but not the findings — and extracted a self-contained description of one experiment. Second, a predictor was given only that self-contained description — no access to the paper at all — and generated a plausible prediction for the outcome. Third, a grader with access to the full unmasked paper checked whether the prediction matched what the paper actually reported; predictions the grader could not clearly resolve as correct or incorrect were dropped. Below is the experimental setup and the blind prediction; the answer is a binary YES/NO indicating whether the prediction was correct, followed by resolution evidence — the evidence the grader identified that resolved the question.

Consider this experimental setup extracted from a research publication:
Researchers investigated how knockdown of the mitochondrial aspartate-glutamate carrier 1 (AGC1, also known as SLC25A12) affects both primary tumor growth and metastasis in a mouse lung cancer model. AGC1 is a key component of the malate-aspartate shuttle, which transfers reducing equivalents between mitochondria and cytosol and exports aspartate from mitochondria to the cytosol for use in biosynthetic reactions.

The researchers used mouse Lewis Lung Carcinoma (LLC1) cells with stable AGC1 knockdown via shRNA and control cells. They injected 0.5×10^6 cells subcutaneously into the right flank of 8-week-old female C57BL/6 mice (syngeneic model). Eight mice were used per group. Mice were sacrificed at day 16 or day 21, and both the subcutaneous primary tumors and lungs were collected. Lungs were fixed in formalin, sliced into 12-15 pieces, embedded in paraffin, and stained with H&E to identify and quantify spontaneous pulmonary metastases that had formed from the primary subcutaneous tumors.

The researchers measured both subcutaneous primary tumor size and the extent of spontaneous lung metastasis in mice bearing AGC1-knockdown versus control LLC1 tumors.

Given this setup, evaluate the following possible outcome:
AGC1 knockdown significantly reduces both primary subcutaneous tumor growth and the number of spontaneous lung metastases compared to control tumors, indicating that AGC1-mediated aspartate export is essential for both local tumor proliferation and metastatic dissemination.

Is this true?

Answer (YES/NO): NO